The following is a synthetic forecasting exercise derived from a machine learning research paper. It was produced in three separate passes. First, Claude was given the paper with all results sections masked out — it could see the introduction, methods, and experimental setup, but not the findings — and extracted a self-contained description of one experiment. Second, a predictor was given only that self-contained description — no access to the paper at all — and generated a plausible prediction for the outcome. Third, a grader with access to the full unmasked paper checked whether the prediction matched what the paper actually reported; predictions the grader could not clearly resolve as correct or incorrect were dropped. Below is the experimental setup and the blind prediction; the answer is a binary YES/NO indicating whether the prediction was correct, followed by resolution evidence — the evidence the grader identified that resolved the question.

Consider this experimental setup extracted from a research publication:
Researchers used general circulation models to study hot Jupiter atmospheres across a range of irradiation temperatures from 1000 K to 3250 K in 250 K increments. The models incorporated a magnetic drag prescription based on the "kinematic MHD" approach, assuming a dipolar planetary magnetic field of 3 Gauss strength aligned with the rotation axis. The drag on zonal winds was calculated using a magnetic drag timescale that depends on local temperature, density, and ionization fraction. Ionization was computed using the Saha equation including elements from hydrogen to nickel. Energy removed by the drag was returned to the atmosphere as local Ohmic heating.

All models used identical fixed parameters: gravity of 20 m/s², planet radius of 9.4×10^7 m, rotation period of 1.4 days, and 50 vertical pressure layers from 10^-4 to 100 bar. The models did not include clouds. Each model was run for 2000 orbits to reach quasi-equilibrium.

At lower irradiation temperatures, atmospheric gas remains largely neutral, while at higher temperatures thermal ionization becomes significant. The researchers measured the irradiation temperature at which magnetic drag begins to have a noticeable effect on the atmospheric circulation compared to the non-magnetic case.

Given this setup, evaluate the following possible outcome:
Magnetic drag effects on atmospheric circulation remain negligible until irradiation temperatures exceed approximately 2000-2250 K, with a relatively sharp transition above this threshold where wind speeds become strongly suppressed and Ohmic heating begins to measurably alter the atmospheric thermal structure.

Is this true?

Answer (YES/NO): YES